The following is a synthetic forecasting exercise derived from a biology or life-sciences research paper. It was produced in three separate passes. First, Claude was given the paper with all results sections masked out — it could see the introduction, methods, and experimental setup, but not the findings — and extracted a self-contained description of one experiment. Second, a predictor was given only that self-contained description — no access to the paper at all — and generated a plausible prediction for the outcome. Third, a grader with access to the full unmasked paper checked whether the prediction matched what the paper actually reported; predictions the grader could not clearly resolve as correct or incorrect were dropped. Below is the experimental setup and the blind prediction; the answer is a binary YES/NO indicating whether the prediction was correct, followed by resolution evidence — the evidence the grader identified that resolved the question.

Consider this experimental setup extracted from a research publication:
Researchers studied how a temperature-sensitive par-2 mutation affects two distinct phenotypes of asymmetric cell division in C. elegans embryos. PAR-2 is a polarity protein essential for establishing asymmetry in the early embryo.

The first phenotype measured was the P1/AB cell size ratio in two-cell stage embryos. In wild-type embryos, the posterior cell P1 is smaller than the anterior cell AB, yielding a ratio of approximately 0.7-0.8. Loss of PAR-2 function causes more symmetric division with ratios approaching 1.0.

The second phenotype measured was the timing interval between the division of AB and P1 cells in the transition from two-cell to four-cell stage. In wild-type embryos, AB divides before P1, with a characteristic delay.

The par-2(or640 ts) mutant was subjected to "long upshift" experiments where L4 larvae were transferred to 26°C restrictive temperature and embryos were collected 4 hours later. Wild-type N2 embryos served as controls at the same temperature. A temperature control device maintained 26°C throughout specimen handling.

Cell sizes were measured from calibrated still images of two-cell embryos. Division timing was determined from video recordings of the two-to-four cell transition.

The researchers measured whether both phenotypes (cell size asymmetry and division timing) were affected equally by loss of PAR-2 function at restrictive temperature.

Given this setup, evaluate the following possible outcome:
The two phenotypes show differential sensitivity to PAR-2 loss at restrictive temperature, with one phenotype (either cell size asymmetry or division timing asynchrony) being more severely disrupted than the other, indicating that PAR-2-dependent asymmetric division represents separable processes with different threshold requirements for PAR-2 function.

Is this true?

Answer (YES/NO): NO